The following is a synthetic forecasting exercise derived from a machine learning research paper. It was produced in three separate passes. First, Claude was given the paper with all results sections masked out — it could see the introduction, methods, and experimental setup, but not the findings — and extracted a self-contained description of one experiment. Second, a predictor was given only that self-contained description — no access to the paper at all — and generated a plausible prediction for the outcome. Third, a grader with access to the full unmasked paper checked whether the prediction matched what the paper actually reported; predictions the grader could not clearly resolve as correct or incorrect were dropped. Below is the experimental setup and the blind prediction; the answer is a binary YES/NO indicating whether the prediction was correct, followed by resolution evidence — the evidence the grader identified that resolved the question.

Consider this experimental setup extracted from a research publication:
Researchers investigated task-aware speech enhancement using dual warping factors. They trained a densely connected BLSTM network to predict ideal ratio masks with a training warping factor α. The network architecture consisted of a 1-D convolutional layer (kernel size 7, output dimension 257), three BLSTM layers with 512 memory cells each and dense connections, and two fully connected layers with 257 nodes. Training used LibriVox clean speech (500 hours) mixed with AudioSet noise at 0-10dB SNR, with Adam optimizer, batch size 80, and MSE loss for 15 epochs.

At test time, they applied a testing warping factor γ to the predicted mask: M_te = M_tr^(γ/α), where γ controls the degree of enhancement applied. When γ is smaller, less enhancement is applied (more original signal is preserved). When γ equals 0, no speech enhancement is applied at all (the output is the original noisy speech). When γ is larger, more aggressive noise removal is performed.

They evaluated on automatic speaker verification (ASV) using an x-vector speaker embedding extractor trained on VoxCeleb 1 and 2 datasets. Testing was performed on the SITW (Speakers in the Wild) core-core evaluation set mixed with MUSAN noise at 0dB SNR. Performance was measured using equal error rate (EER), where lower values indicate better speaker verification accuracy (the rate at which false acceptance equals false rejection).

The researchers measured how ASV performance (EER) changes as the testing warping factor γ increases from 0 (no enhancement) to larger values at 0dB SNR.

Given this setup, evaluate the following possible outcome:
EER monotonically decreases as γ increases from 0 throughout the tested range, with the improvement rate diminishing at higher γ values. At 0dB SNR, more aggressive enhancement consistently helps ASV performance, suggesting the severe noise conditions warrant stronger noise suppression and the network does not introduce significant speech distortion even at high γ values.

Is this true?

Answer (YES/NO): NO